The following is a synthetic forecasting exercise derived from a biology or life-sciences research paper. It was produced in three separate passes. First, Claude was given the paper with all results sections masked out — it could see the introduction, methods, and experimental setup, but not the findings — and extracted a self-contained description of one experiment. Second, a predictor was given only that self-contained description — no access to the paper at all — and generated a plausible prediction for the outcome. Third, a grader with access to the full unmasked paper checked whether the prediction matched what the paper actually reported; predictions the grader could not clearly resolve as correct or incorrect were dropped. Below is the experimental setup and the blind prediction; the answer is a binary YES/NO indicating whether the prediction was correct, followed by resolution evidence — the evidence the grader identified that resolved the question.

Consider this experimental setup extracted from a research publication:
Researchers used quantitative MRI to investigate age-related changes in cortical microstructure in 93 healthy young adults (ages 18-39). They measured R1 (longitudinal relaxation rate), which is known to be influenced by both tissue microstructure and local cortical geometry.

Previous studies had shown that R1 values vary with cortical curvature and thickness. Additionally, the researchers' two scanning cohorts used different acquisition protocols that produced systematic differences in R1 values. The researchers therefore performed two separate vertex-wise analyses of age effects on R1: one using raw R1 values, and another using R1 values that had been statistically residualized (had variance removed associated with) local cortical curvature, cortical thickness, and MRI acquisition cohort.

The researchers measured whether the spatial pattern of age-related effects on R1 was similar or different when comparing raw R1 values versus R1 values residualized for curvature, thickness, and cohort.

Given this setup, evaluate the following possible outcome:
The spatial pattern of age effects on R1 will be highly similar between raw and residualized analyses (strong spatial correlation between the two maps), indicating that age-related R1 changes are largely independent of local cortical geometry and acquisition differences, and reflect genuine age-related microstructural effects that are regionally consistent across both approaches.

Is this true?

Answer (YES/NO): YES